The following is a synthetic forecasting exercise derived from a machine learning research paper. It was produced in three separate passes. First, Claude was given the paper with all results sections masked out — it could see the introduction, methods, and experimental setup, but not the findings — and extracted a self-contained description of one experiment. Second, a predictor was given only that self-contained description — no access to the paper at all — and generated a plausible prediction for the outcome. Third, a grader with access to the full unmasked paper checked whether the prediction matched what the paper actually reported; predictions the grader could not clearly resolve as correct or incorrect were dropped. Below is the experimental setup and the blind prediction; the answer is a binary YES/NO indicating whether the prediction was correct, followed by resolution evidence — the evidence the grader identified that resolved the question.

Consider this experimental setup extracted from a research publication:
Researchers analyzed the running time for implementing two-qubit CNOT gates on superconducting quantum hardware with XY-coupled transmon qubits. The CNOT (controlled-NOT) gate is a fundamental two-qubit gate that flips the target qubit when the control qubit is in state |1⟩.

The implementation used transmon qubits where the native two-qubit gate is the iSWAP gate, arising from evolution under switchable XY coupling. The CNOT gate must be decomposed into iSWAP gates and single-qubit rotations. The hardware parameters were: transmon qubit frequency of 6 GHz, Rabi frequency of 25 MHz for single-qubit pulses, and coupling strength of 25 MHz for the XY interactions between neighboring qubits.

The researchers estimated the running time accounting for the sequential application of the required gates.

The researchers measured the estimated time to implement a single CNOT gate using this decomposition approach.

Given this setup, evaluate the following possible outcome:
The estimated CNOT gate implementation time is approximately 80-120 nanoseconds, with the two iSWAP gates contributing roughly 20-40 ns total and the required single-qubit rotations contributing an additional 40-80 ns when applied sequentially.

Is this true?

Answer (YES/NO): NO